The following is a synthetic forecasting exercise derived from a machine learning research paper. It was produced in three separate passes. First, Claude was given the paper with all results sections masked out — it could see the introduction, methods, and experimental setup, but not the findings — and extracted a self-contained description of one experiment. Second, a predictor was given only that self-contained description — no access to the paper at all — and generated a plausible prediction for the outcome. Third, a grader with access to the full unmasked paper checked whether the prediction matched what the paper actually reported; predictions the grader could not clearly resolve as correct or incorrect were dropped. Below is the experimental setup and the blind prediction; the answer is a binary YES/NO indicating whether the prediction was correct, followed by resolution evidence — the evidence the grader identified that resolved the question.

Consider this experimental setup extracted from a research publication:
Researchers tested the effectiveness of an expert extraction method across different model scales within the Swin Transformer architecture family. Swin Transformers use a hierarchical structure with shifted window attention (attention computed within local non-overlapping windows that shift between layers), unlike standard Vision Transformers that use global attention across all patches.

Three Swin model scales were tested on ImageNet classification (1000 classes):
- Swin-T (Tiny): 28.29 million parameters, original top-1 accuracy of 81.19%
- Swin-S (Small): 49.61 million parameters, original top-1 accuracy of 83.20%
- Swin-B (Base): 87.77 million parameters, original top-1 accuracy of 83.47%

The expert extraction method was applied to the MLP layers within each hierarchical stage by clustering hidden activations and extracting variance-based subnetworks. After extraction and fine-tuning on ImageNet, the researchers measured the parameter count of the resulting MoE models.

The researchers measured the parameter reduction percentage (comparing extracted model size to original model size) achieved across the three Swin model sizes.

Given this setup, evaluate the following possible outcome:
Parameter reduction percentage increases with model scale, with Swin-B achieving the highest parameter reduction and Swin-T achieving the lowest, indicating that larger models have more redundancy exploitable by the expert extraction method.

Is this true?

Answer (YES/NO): NO